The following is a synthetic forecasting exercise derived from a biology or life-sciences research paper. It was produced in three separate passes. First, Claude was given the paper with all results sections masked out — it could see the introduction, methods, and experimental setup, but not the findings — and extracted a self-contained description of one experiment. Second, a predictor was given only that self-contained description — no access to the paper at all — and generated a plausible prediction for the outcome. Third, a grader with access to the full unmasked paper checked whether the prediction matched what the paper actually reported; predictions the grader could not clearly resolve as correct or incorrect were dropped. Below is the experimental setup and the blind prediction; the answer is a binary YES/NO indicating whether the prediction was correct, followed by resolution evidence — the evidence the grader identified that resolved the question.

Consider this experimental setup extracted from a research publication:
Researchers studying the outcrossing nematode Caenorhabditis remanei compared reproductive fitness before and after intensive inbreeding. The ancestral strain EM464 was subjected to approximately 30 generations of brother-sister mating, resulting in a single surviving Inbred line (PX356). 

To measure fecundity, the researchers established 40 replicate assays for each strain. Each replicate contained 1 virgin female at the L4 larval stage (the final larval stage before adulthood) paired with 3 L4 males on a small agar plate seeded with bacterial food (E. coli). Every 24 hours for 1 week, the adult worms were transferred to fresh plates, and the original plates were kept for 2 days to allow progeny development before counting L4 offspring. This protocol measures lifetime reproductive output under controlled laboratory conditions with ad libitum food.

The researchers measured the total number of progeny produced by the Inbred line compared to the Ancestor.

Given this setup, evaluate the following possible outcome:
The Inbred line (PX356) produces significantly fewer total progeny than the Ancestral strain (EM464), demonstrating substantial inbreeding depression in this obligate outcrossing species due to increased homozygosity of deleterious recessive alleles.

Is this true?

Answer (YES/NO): YES